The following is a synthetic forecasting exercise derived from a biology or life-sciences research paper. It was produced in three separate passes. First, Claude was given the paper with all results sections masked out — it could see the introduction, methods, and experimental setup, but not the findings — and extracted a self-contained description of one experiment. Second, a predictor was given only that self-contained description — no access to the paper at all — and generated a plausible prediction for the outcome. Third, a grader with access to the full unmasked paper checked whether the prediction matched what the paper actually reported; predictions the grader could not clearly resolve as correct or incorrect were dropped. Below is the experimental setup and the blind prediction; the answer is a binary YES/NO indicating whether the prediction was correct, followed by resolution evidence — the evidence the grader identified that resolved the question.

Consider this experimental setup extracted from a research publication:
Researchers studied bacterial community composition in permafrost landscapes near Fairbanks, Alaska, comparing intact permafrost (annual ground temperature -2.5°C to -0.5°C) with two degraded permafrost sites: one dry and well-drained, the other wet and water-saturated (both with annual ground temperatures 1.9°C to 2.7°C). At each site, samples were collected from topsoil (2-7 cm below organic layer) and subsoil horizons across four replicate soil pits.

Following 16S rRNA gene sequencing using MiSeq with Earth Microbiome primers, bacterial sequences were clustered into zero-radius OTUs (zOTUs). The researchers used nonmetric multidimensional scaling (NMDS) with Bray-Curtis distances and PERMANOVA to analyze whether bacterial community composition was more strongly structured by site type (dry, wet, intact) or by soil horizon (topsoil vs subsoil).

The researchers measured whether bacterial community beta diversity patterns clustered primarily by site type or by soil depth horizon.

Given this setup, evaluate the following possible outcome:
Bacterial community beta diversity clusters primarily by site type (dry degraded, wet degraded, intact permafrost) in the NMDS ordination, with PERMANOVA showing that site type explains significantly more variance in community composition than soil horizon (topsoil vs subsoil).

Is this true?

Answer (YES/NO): NO